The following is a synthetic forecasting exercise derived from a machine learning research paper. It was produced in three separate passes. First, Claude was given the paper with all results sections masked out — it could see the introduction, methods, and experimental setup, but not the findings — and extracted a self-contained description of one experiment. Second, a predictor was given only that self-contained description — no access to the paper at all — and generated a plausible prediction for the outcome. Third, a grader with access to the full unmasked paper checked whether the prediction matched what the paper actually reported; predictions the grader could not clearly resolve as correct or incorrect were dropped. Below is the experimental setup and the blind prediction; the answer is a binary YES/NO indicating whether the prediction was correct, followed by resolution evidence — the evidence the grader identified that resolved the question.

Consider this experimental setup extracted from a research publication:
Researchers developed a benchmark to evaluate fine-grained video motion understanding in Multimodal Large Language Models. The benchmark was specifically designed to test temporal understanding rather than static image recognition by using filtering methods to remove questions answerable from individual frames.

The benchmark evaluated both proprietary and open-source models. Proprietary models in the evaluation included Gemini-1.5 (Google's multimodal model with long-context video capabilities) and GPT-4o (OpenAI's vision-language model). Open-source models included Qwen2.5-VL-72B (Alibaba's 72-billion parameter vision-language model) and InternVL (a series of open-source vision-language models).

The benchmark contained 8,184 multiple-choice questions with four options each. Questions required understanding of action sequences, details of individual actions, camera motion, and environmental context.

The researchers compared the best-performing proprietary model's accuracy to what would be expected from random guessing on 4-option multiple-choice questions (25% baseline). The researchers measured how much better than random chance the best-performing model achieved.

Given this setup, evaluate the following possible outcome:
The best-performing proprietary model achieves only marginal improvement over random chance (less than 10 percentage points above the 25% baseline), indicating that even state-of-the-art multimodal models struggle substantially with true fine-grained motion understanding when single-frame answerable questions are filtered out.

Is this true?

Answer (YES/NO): NO